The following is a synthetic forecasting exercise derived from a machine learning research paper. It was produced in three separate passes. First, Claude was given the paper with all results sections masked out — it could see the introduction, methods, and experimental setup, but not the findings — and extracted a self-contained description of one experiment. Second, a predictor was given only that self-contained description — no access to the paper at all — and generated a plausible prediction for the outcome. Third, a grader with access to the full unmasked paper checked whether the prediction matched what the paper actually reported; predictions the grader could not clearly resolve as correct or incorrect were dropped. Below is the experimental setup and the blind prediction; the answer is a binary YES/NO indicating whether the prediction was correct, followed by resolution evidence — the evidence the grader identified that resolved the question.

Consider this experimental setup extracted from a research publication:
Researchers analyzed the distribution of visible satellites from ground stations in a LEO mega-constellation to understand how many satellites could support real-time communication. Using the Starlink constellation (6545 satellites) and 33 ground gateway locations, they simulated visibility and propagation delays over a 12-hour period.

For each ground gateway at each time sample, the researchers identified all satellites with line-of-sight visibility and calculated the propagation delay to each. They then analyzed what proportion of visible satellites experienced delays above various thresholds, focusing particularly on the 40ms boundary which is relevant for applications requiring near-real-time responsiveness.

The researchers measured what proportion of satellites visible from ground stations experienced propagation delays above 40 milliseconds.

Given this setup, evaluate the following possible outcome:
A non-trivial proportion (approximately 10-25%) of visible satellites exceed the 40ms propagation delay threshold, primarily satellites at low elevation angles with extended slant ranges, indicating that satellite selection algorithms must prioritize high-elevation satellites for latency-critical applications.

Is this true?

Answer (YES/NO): NO